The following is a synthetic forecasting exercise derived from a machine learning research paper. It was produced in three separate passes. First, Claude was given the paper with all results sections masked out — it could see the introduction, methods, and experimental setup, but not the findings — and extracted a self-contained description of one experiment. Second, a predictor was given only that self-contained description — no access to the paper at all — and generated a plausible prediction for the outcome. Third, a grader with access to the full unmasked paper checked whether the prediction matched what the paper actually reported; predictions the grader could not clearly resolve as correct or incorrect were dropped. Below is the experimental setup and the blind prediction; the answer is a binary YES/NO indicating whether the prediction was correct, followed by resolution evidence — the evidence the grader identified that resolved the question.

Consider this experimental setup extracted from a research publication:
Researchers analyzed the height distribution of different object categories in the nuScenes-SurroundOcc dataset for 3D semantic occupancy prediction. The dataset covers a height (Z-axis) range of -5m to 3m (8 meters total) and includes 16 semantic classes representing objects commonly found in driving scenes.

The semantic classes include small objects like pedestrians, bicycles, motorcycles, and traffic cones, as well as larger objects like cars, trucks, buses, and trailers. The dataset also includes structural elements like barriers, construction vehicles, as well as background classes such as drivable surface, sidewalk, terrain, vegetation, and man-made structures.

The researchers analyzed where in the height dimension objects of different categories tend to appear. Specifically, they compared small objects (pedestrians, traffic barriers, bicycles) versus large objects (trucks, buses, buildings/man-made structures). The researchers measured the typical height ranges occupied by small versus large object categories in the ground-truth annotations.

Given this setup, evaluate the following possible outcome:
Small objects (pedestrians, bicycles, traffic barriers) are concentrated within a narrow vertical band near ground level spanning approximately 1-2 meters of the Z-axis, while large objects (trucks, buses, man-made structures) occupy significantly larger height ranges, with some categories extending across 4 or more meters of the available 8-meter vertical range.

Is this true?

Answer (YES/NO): NO